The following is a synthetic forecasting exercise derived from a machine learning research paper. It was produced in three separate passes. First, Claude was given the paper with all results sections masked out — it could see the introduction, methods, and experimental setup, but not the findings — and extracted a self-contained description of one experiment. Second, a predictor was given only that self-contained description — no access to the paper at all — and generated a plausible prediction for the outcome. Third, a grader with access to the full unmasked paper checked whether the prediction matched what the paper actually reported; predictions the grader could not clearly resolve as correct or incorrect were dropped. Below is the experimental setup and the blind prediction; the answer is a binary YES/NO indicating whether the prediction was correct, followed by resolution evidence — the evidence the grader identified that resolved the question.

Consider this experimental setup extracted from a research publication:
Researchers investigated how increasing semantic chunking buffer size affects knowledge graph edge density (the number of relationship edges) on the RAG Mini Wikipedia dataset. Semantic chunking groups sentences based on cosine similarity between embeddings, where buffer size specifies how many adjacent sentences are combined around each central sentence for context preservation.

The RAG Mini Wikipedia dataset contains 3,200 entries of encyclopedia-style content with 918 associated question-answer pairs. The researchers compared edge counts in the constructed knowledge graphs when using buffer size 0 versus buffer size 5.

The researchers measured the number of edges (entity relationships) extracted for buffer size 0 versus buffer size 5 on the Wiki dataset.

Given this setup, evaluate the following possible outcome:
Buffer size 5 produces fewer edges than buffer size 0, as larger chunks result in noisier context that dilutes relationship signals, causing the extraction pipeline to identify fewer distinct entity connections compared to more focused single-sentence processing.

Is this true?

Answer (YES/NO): NO